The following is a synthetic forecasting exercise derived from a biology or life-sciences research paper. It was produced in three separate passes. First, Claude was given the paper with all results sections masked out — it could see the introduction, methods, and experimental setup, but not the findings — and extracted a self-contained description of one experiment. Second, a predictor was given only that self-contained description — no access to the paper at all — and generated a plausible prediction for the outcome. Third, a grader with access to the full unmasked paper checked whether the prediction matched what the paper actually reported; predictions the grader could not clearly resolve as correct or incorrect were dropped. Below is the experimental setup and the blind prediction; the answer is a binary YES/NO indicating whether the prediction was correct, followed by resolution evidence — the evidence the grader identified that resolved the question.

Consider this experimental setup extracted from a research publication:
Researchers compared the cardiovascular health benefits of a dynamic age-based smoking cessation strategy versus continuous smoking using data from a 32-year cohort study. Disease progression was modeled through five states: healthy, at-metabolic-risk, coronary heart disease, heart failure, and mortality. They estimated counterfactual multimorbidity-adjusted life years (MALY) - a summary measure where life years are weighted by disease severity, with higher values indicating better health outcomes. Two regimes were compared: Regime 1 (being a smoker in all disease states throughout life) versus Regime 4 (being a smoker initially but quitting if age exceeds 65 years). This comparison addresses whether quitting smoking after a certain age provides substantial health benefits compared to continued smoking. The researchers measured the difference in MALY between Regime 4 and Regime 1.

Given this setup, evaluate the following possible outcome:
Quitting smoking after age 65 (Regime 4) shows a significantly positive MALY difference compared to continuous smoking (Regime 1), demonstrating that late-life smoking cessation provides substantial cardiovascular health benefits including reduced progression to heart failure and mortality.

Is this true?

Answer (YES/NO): YES